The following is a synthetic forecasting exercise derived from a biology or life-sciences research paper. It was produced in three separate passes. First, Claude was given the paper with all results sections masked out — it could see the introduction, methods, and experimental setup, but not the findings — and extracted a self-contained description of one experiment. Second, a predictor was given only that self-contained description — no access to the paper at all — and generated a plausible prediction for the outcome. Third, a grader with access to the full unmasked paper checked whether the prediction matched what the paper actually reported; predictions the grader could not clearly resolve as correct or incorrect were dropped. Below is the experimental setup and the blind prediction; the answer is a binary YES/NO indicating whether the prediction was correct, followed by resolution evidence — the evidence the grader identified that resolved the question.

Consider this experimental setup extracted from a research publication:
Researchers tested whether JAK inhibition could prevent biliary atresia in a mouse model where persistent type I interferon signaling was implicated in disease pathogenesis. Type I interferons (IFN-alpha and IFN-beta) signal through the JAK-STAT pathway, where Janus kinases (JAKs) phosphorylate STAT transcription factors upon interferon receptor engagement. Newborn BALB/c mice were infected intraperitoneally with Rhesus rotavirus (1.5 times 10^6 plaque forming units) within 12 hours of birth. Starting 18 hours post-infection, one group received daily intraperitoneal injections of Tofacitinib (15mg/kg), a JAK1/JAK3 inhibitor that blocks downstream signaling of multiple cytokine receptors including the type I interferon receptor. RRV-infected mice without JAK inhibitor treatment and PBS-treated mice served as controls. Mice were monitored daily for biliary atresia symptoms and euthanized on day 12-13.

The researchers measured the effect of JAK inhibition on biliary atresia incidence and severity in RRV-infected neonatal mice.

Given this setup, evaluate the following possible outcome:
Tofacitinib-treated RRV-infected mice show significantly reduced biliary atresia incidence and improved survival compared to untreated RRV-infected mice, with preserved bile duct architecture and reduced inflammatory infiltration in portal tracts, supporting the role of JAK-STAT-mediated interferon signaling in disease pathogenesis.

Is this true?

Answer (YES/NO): YES